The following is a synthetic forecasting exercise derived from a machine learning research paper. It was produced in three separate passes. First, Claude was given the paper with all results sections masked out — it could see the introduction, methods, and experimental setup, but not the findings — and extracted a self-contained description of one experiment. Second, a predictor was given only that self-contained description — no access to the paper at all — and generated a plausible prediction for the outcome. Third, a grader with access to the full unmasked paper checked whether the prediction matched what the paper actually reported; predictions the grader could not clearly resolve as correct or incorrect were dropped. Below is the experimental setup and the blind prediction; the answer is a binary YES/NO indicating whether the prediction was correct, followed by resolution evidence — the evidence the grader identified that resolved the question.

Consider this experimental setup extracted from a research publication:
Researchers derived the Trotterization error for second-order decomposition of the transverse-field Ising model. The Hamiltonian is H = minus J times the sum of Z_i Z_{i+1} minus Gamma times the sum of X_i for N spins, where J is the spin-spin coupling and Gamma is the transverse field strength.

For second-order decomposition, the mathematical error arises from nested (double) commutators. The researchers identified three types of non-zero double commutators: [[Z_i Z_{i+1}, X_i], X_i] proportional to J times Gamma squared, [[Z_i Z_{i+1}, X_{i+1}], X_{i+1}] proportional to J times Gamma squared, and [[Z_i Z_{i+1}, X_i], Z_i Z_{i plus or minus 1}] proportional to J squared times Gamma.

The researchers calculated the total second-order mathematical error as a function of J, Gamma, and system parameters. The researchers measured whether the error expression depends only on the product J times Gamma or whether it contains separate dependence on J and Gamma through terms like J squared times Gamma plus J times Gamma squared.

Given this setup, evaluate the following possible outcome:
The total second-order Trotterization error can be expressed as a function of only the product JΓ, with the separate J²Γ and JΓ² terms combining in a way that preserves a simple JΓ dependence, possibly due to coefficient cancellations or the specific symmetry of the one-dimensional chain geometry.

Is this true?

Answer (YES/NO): NO